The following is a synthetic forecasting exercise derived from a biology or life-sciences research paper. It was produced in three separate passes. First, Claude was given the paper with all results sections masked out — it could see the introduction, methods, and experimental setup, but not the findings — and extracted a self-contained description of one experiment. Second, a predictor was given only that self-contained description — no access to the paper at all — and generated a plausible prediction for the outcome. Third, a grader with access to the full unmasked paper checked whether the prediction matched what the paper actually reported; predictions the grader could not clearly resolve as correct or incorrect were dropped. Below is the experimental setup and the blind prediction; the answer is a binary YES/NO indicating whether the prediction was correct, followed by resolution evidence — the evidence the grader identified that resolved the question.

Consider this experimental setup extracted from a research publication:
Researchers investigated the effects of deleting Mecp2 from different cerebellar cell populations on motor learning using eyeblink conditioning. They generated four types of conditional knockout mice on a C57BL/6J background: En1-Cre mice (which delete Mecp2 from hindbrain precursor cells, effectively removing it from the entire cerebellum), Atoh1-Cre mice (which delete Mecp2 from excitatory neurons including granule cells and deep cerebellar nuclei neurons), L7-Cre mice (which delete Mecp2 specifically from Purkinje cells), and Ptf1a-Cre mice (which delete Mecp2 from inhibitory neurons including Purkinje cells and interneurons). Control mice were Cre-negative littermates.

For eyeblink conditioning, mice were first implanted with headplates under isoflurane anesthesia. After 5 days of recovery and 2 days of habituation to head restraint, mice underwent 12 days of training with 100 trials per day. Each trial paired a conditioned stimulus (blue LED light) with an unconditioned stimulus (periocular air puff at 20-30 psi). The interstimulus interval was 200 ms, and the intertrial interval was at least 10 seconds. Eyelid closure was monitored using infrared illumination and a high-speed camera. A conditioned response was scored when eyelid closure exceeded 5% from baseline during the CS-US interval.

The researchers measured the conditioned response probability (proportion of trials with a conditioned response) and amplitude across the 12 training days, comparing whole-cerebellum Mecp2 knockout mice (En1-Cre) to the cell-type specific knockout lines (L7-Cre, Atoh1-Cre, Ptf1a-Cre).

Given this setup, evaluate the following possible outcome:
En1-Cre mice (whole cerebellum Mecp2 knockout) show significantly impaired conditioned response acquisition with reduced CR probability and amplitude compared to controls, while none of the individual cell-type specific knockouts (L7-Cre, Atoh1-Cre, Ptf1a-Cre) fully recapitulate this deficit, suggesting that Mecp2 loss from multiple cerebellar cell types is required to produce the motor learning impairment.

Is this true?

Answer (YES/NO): YES